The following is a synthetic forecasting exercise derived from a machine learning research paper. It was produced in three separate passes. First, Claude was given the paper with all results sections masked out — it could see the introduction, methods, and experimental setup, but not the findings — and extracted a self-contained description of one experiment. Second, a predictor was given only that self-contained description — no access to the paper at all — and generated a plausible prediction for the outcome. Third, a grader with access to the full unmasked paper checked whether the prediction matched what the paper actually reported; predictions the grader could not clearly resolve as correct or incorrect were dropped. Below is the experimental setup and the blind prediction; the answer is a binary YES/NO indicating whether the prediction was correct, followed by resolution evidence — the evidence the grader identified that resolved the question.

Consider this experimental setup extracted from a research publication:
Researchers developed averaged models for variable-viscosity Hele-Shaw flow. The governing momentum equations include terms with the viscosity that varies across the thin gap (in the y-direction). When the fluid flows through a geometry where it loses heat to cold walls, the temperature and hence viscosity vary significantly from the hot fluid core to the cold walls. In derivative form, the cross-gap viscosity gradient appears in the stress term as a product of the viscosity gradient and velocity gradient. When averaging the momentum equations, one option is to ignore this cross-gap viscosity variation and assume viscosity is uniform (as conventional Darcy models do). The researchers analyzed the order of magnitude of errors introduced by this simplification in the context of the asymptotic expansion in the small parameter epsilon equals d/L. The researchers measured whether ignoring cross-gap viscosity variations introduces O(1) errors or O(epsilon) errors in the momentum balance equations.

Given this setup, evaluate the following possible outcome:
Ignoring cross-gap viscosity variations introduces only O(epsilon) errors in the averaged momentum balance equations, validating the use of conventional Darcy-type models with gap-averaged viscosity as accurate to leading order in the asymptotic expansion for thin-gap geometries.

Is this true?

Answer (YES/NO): NO